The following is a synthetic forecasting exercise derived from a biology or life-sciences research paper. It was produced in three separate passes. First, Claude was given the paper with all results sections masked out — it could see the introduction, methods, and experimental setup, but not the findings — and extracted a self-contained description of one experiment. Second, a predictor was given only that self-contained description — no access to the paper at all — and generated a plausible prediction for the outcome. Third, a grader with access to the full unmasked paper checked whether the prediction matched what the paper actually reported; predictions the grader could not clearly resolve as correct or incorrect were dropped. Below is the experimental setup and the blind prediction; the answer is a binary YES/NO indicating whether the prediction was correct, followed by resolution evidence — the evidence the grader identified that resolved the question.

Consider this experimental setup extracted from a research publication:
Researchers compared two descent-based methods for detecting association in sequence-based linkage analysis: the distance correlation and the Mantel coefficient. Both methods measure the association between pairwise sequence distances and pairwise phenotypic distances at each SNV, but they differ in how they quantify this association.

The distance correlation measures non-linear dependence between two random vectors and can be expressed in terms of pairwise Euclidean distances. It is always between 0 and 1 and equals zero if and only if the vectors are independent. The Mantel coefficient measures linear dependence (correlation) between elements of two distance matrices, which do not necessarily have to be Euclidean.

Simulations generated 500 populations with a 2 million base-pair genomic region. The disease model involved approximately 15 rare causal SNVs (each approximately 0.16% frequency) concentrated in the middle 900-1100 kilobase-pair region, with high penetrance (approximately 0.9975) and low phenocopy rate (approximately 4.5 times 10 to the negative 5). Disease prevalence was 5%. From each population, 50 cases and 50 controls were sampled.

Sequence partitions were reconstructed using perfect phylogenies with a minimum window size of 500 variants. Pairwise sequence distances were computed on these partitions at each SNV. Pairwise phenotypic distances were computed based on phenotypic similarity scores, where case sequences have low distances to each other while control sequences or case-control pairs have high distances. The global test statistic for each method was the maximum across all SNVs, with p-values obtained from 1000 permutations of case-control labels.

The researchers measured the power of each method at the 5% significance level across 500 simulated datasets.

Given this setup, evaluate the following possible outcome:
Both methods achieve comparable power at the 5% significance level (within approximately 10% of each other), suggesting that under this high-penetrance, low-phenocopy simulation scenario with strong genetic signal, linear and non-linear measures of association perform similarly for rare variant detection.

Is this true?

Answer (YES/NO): NO